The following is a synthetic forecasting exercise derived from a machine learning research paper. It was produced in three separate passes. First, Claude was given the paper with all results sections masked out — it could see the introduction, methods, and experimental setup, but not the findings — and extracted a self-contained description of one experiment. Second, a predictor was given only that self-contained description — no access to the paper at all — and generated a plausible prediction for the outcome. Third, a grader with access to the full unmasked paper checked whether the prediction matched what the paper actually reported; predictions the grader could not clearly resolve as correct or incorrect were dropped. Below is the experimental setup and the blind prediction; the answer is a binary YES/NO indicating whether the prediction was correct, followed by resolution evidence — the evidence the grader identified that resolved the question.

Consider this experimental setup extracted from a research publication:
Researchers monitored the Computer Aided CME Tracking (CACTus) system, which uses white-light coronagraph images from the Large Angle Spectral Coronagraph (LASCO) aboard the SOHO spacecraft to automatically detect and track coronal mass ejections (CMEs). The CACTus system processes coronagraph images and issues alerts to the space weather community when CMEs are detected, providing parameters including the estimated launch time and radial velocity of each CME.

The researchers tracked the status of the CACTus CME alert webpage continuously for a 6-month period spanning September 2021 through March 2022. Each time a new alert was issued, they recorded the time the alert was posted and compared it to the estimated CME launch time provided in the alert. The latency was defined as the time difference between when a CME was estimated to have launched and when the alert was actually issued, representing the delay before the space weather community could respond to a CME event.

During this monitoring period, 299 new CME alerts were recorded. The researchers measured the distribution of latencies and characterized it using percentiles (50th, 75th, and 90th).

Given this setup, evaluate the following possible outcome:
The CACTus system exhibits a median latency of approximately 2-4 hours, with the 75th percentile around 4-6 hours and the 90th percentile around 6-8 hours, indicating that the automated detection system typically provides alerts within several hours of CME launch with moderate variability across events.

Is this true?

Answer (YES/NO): NO